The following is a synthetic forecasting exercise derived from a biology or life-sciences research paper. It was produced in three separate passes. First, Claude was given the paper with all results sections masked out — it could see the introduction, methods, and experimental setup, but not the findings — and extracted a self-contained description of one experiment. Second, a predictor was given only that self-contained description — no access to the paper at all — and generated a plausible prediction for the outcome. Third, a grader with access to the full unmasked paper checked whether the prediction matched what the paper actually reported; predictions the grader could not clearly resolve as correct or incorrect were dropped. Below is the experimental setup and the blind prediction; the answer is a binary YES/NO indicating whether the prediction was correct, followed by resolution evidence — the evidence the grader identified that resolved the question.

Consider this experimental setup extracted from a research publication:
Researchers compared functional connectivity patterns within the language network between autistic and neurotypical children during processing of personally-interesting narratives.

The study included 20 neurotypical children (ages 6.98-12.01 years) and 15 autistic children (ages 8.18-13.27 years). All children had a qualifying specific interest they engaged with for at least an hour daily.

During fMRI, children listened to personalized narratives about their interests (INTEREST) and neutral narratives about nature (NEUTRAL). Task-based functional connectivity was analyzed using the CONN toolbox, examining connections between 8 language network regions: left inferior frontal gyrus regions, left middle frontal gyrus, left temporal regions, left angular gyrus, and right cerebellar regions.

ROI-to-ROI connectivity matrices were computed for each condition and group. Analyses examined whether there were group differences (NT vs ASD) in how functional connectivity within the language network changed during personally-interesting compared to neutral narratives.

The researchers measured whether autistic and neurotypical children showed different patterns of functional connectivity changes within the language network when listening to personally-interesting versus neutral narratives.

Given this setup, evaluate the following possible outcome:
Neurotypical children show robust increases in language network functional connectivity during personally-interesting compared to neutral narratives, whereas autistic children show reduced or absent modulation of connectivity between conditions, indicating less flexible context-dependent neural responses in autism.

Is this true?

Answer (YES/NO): NO